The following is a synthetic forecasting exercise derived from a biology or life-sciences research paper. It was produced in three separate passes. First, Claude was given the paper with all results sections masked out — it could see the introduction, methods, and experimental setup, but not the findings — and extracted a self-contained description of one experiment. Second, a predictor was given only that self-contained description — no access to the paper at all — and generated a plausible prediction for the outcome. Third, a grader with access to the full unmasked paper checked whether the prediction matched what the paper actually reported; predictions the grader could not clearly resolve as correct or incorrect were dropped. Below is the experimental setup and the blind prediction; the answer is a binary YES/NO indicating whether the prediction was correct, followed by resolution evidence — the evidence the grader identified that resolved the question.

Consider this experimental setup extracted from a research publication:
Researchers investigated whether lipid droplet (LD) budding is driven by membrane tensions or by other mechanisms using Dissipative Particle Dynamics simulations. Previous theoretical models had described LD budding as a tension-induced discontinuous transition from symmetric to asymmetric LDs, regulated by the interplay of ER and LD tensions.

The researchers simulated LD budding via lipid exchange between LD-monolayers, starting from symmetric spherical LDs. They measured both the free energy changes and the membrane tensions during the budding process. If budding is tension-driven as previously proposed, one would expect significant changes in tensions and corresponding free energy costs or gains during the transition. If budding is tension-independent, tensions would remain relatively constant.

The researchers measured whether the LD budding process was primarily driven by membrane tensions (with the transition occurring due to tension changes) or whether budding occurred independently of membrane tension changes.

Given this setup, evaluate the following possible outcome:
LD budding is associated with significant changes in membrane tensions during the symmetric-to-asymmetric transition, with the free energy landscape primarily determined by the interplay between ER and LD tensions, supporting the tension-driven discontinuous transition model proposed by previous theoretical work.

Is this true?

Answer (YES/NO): NO